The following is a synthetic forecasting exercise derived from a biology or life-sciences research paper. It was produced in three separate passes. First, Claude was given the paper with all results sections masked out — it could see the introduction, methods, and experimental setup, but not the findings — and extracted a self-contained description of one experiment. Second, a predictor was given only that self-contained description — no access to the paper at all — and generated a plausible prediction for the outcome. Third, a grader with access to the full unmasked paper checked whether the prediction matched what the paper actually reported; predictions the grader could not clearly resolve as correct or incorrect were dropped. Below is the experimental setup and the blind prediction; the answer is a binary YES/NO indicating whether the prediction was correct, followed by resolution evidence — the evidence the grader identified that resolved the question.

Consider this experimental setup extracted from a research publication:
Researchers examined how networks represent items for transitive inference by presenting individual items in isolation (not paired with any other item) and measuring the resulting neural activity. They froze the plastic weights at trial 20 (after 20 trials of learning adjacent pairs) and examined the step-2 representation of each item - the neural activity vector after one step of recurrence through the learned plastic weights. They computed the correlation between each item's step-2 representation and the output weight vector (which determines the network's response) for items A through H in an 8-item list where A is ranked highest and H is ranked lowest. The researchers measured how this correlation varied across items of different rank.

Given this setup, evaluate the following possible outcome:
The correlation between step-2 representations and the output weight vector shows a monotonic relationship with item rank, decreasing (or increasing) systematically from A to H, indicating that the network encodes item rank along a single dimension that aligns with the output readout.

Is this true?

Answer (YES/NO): YES